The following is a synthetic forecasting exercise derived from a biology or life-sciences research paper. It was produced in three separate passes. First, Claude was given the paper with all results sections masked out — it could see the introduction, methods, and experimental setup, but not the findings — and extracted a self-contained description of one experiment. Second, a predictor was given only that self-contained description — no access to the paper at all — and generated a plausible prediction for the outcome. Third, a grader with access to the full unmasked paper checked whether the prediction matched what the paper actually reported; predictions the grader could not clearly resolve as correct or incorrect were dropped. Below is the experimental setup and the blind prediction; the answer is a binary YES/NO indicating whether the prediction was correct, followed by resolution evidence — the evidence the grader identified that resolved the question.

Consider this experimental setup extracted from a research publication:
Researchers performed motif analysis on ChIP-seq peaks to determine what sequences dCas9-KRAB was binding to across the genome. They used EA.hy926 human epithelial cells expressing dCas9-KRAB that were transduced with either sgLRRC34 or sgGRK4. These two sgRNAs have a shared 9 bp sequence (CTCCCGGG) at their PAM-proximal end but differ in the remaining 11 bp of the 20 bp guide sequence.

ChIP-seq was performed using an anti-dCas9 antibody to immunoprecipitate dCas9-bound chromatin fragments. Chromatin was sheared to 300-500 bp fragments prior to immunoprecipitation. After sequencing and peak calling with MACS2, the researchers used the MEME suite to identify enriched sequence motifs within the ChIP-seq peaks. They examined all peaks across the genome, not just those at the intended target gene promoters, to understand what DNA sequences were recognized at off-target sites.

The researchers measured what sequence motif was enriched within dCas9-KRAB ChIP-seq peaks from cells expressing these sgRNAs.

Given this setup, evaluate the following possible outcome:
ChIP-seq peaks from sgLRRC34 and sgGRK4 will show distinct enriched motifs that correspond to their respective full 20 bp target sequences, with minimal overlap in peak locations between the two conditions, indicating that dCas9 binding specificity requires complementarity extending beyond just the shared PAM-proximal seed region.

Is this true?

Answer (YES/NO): NO